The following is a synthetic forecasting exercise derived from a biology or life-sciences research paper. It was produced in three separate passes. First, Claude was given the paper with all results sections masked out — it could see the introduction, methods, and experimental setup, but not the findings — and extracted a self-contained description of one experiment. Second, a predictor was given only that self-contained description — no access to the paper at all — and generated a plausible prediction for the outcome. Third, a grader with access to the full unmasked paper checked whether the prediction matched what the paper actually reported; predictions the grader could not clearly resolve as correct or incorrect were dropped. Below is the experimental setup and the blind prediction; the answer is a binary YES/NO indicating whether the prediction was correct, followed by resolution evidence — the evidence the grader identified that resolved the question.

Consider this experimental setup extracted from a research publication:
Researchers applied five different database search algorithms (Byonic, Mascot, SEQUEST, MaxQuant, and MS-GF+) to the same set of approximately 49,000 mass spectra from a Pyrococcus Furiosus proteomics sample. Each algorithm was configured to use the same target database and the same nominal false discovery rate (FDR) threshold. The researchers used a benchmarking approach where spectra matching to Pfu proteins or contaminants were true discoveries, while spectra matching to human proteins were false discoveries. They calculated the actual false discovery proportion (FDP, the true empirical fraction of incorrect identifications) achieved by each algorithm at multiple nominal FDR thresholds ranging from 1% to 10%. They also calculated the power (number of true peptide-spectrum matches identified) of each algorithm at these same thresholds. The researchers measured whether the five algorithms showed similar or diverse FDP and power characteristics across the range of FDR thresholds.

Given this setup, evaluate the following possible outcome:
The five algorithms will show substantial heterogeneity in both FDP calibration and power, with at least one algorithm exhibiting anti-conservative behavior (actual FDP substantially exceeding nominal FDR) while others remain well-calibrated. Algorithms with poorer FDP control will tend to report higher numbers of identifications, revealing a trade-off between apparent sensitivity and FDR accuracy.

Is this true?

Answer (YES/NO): NO